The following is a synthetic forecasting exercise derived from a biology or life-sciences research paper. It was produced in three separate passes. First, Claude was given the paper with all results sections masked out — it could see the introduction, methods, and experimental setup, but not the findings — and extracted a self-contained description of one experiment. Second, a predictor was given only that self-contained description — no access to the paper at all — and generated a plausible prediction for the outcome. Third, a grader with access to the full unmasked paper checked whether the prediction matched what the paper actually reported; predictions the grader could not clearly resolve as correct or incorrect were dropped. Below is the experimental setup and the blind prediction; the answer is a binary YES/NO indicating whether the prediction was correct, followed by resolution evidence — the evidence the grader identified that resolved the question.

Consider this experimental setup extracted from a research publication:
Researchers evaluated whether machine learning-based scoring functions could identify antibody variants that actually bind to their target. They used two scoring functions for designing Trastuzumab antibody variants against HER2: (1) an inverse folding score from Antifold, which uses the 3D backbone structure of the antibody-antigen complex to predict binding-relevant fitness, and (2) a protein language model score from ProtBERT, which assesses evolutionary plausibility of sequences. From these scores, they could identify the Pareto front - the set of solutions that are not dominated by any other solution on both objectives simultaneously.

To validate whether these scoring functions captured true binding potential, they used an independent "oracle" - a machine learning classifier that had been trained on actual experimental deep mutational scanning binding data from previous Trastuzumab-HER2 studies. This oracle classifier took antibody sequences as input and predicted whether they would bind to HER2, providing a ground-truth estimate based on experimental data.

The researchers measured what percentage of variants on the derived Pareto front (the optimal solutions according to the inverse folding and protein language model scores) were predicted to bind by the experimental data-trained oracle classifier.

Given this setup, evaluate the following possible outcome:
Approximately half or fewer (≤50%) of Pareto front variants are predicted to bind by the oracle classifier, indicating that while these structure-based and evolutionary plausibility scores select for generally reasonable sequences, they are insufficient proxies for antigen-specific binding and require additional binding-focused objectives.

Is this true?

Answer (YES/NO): NO